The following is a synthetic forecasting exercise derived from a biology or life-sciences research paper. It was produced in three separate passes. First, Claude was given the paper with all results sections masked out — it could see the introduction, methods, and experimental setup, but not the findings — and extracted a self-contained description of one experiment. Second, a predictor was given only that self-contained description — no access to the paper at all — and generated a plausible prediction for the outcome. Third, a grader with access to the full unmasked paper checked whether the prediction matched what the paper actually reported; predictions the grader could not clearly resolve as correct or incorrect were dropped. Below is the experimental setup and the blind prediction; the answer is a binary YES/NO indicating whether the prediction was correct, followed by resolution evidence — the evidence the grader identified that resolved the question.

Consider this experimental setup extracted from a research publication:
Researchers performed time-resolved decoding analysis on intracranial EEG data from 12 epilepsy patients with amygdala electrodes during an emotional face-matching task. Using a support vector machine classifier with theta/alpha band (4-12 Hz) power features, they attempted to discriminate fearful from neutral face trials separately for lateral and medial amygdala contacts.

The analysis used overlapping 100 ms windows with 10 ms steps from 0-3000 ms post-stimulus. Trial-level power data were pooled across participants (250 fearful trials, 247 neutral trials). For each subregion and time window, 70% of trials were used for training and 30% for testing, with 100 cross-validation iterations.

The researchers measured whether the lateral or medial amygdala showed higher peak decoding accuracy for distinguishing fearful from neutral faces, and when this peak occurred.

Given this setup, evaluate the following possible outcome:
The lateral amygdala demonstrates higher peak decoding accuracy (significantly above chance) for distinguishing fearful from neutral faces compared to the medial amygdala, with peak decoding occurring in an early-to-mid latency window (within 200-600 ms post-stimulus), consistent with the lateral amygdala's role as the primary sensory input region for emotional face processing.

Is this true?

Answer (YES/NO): NO